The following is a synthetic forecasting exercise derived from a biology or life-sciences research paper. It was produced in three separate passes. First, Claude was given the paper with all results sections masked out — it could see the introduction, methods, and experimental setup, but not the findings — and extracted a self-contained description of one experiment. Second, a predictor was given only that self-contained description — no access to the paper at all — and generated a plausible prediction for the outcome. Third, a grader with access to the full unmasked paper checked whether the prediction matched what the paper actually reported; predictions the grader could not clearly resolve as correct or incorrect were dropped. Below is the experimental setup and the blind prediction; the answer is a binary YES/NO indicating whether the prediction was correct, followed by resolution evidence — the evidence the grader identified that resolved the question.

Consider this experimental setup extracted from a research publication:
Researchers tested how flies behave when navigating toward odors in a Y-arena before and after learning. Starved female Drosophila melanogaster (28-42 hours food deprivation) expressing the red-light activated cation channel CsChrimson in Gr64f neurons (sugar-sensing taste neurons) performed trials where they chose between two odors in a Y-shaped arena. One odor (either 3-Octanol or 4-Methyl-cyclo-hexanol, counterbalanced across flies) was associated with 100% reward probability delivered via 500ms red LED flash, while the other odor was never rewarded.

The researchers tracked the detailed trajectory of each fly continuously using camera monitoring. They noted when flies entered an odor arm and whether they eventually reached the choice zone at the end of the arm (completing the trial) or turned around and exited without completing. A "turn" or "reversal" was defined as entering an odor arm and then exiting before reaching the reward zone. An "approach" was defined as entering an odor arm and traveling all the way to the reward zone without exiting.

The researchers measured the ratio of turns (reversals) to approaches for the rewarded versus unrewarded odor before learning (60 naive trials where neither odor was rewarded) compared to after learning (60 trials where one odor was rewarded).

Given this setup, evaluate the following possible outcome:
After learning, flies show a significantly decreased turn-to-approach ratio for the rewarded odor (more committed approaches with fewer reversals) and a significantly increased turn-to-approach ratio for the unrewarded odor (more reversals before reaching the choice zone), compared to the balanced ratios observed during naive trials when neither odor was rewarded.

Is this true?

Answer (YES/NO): YES